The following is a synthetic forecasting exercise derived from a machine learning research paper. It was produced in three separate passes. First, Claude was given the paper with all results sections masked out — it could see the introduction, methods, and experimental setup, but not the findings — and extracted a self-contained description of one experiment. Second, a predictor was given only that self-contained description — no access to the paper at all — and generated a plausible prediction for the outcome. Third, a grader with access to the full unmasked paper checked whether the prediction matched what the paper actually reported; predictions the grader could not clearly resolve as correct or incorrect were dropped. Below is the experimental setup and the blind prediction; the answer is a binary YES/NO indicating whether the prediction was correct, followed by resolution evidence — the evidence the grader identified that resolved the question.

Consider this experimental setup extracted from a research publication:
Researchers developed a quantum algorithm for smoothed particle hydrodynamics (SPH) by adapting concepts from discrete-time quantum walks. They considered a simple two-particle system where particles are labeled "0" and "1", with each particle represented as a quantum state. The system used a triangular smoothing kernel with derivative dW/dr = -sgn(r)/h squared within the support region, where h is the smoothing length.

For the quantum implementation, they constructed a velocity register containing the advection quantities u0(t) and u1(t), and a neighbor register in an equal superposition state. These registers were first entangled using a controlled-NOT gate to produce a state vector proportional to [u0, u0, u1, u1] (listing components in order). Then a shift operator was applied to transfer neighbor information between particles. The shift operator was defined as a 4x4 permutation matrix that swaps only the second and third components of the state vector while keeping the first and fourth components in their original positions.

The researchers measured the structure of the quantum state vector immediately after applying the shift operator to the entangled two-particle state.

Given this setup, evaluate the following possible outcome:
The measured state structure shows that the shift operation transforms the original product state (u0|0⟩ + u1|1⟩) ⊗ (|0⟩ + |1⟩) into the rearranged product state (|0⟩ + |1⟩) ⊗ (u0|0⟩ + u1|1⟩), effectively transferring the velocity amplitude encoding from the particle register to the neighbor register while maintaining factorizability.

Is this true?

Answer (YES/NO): NO